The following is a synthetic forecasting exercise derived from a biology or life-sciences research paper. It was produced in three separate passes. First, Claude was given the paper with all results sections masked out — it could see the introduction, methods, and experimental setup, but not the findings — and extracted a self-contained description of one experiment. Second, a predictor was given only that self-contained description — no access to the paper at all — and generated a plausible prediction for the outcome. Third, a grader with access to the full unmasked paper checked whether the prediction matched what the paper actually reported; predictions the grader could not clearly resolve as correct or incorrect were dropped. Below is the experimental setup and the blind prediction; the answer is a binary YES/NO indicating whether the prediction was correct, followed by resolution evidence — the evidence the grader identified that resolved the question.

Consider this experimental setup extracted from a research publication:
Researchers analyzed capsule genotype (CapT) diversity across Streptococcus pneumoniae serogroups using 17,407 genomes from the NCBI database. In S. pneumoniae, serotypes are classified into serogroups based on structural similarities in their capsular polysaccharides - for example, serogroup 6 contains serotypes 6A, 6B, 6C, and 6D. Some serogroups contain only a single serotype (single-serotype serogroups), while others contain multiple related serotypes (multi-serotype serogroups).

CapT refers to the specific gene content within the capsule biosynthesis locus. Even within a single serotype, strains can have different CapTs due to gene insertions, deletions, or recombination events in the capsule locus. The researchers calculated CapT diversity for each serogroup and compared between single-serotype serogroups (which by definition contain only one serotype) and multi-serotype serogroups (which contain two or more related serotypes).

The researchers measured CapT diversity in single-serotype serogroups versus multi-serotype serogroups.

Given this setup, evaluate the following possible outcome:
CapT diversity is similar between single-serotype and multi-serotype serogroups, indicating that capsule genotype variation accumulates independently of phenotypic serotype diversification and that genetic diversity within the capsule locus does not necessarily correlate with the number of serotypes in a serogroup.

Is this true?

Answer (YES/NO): NO